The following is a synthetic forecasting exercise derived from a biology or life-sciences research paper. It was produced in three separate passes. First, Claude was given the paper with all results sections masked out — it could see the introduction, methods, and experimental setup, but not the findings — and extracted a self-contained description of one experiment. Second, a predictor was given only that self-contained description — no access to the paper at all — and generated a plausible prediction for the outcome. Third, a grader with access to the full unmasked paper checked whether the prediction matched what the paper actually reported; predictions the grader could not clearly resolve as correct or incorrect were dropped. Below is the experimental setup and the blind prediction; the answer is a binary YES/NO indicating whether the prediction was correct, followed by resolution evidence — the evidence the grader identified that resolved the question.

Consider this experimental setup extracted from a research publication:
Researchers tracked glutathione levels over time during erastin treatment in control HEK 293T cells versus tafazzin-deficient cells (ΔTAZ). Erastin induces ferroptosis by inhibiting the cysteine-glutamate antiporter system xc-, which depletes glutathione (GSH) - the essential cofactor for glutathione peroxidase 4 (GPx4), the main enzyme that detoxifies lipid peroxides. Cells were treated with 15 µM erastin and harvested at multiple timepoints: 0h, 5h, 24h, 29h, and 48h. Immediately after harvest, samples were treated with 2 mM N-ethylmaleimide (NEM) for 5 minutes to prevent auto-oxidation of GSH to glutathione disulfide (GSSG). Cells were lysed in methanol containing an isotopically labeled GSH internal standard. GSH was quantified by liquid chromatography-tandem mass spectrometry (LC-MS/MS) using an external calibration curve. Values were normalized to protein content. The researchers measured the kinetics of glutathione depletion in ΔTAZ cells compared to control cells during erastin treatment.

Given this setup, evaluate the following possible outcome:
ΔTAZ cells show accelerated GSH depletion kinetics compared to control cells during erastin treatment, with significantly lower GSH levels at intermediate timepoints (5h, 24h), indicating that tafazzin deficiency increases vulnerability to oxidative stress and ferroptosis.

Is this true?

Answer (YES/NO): NO